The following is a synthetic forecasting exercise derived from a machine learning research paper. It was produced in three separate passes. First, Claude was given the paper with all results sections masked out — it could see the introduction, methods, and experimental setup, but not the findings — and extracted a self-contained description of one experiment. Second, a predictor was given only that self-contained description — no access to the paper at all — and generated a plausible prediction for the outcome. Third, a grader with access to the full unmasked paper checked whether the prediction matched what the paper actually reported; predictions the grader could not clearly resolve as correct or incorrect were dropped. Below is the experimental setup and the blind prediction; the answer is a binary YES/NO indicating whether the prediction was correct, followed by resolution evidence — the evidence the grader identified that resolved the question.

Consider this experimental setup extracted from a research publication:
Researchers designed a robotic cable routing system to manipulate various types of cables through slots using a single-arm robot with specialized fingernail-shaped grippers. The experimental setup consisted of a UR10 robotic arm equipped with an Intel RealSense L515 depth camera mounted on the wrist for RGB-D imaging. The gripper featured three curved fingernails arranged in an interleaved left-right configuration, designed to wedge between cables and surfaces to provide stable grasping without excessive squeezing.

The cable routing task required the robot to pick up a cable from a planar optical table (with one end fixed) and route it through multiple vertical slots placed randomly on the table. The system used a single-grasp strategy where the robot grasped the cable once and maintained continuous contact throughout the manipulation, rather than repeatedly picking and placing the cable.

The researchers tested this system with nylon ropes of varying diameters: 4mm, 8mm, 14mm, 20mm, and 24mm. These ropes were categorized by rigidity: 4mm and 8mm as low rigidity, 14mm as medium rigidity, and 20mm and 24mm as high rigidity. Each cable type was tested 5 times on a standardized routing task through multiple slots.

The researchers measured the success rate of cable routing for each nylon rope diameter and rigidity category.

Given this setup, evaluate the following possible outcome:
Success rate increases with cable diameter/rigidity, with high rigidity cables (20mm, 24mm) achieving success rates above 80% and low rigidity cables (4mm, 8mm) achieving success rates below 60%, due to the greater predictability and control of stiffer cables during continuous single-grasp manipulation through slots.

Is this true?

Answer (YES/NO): NO